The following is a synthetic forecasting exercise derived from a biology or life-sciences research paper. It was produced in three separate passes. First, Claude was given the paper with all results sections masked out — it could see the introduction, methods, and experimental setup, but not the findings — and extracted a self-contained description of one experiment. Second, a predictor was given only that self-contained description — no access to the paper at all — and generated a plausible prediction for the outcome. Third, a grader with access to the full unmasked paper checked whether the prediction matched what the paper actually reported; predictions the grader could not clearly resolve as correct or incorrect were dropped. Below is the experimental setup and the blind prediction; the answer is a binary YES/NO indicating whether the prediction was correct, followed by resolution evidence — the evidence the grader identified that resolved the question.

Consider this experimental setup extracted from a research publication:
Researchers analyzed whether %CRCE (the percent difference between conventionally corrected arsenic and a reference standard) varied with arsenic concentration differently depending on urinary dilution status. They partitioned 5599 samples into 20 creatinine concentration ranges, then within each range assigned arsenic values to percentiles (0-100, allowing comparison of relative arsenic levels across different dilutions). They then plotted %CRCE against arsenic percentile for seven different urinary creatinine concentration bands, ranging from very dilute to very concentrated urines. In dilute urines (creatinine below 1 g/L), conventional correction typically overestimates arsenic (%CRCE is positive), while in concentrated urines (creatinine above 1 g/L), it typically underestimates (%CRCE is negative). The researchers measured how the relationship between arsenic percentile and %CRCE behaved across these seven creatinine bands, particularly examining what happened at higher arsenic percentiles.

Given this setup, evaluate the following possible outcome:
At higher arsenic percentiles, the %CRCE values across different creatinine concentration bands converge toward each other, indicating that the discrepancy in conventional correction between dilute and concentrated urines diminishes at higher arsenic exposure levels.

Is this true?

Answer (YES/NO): YES